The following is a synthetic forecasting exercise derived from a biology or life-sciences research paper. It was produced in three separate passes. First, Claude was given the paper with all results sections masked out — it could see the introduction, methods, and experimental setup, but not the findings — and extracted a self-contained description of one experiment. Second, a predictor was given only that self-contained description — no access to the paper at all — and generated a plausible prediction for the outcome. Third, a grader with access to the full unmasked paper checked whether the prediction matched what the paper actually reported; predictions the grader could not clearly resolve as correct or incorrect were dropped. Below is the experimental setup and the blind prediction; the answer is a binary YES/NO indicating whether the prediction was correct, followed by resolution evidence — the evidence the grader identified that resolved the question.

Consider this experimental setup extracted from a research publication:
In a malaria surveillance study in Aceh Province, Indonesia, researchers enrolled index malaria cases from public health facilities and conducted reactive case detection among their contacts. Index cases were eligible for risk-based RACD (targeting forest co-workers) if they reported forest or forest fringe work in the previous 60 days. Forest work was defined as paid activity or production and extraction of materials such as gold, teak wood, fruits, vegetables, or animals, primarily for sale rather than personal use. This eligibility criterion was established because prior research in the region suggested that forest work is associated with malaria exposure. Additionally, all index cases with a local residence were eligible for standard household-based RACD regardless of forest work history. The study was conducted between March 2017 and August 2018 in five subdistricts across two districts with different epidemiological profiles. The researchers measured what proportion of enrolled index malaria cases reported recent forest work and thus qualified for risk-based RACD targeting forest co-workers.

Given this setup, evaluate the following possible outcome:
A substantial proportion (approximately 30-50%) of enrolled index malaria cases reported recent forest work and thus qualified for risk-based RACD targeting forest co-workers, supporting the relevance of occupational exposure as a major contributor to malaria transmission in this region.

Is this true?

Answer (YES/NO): NO